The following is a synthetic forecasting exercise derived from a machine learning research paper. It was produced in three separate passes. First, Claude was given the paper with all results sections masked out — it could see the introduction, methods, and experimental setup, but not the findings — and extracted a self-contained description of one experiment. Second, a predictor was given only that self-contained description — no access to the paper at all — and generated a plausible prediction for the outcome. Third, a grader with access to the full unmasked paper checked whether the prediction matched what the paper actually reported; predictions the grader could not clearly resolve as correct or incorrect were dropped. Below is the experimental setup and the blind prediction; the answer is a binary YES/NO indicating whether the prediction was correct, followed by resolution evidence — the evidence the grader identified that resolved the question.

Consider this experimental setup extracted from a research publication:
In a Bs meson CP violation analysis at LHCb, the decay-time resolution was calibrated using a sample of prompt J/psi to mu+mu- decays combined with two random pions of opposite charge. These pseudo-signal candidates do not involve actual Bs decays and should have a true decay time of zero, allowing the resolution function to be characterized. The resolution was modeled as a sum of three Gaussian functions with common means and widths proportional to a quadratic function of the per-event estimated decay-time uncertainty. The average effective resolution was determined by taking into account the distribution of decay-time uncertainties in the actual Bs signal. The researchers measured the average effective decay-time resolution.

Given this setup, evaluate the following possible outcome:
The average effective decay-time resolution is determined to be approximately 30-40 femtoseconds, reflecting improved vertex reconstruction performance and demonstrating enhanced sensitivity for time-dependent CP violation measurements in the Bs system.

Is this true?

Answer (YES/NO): NO